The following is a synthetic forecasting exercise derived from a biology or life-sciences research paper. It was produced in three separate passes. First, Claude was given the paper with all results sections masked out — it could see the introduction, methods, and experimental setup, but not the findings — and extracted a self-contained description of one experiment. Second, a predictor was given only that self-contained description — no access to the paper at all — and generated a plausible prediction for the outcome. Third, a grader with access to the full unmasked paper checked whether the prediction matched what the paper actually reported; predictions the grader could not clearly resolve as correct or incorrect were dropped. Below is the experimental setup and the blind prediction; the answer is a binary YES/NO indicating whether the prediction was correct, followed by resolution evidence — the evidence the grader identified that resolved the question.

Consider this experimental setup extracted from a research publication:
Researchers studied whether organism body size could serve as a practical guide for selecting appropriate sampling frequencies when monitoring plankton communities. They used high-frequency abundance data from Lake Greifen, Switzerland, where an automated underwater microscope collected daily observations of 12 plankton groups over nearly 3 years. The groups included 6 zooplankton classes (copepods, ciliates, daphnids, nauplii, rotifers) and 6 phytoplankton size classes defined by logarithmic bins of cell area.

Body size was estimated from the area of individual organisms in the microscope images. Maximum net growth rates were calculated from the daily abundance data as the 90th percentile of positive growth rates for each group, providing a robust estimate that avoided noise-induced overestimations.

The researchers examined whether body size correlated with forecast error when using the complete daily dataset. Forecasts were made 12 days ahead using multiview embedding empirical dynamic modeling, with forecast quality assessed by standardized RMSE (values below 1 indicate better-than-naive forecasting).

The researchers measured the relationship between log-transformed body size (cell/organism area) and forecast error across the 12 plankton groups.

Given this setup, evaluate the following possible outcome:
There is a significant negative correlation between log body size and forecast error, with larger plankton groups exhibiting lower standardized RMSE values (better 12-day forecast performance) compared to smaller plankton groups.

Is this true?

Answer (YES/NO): NO